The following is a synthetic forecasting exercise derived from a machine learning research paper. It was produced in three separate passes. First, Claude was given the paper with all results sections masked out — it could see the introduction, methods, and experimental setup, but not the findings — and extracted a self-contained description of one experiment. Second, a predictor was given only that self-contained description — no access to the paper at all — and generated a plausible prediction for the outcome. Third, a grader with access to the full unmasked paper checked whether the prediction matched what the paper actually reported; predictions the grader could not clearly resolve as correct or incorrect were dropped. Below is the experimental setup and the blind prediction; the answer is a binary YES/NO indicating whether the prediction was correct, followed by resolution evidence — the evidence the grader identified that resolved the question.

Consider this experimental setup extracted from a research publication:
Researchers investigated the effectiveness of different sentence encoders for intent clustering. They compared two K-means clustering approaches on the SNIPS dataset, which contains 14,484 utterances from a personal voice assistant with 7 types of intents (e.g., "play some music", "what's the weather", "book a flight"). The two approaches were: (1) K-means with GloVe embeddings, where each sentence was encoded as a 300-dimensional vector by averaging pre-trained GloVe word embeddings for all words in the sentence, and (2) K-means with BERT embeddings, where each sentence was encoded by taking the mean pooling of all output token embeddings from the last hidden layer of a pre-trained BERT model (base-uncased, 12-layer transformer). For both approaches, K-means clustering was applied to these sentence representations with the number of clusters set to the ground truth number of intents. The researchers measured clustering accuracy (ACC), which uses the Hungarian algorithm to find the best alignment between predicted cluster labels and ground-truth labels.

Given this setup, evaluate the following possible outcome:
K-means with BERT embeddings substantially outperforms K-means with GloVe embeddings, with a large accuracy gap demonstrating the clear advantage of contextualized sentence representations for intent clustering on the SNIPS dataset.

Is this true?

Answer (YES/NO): NO